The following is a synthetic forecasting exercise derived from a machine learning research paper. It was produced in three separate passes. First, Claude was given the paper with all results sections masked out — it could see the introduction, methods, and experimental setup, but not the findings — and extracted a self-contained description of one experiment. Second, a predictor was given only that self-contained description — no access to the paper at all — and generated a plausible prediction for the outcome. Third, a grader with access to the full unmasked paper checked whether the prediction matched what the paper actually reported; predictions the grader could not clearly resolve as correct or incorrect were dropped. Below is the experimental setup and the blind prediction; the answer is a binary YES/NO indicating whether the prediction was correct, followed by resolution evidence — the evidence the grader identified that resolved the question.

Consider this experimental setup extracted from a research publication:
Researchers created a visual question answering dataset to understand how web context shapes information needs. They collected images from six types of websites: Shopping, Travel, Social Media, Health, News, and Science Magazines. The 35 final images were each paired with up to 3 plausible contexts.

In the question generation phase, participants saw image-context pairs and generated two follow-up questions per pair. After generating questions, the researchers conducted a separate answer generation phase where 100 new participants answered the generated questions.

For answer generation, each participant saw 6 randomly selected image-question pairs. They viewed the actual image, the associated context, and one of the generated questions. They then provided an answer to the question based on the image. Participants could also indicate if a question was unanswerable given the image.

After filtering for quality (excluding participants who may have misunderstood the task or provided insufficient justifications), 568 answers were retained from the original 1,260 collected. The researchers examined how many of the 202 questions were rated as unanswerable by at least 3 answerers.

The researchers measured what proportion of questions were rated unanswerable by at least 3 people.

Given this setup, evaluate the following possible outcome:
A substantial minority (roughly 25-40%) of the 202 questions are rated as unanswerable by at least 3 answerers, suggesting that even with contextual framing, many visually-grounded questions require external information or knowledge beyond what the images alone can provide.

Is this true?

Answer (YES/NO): NO